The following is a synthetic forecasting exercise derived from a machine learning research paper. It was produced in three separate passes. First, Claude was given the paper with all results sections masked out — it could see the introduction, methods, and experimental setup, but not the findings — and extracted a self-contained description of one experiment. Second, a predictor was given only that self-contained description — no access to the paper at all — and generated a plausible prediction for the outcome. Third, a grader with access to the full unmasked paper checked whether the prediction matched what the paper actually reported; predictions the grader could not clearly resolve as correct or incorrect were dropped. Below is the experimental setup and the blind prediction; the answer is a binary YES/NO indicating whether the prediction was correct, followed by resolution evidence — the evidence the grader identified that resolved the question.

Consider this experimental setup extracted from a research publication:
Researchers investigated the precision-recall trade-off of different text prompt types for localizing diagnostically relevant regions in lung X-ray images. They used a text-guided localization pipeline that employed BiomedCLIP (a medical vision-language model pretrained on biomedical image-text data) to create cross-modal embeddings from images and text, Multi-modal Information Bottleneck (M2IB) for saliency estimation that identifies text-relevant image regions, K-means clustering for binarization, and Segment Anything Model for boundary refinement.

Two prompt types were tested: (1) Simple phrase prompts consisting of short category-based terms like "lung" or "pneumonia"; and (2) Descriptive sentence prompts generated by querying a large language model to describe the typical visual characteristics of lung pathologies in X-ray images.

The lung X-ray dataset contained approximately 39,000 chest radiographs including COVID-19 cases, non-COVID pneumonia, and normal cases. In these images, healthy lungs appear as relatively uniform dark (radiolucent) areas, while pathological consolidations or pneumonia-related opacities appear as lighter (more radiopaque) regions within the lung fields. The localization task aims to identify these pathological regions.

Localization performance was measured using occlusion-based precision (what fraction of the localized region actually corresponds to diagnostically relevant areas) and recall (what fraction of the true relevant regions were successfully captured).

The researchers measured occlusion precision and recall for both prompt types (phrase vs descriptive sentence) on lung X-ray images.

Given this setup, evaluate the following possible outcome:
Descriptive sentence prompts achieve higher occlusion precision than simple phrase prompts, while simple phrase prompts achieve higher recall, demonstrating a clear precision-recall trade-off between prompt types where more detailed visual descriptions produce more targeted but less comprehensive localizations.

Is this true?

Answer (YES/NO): YES